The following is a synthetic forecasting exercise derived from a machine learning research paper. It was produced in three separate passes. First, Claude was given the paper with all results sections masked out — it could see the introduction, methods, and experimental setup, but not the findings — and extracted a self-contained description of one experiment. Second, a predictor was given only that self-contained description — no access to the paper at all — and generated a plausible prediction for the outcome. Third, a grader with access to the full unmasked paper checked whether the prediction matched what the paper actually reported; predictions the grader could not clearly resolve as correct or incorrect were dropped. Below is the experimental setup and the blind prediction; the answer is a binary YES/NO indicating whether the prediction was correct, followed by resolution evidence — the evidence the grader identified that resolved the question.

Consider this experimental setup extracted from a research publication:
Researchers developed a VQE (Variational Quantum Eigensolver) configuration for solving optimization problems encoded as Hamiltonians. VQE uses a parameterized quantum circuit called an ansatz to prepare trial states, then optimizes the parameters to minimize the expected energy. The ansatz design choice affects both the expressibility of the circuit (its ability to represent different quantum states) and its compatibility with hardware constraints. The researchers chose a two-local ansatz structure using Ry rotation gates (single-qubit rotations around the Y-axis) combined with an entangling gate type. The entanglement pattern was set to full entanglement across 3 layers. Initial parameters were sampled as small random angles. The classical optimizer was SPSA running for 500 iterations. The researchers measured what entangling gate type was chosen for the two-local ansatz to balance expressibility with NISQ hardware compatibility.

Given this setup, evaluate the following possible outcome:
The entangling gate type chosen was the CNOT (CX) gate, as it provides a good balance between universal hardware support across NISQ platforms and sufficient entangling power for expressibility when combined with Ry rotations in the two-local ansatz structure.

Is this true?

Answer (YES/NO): NO